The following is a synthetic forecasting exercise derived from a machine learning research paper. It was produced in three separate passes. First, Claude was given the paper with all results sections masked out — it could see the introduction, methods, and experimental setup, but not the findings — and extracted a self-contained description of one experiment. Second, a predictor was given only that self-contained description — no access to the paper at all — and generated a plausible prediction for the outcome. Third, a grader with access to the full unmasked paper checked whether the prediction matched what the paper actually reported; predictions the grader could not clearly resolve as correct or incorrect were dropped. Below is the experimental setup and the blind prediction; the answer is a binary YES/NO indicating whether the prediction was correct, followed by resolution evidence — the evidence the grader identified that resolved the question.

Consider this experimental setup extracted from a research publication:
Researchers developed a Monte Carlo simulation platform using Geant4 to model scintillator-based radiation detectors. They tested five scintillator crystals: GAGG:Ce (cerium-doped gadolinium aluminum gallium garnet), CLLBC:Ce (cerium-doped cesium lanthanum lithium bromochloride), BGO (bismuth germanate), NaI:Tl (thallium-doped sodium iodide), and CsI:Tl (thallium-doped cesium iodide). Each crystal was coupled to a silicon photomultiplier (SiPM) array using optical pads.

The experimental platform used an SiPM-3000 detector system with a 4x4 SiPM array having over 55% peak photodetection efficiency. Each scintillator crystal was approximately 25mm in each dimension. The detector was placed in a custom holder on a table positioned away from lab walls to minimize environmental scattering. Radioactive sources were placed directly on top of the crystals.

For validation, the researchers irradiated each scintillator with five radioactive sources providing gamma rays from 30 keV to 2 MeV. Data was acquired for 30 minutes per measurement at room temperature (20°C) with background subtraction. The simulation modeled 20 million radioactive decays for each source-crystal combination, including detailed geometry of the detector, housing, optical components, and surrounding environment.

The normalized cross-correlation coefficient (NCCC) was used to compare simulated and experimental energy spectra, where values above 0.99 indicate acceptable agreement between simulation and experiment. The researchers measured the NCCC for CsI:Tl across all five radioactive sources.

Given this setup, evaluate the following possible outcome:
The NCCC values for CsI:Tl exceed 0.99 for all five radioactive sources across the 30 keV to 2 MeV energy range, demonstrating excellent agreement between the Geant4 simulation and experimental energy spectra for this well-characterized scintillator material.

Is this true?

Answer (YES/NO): NO